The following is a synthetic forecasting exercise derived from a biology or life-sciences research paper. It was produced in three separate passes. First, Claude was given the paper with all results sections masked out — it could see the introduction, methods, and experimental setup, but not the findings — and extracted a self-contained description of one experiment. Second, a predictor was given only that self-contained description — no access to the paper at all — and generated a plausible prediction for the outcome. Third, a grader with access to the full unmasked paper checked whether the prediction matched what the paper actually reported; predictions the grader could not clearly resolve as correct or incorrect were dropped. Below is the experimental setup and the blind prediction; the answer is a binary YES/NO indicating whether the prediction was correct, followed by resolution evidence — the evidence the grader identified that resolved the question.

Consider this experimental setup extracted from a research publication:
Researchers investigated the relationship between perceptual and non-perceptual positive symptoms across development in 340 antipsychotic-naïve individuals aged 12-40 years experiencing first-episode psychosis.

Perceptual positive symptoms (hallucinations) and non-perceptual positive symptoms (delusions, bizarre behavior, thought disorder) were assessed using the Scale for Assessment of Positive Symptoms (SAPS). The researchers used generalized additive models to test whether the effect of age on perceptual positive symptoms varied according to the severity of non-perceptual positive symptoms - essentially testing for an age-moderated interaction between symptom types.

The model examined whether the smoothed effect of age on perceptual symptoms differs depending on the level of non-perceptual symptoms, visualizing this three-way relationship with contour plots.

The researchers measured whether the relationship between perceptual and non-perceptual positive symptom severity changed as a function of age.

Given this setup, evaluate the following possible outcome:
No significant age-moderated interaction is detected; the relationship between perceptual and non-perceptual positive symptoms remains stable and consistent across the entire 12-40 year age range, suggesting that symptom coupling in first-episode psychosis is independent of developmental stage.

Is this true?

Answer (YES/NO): NO